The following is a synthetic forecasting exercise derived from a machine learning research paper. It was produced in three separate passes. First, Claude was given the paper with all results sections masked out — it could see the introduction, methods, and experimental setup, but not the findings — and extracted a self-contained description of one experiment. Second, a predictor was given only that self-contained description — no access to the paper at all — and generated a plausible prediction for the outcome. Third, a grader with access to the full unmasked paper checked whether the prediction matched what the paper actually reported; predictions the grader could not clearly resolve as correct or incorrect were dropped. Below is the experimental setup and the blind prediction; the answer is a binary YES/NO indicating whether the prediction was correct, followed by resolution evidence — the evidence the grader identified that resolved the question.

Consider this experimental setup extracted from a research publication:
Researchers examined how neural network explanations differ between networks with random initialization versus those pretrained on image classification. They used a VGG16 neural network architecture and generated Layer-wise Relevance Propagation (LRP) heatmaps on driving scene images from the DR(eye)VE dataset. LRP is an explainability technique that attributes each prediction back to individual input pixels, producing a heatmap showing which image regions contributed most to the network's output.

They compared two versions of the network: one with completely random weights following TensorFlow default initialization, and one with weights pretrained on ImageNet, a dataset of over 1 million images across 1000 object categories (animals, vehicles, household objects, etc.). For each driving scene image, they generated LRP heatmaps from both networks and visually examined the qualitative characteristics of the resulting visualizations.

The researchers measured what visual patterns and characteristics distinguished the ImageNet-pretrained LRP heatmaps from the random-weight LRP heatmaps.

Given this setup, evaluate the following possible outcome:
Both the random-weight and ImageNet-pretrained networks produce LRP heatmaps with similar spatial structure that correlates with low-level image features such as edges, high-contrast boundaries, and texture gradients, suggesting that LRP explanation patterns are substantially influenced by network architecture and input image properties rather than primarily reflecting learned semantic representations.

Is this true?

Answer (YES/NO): NO